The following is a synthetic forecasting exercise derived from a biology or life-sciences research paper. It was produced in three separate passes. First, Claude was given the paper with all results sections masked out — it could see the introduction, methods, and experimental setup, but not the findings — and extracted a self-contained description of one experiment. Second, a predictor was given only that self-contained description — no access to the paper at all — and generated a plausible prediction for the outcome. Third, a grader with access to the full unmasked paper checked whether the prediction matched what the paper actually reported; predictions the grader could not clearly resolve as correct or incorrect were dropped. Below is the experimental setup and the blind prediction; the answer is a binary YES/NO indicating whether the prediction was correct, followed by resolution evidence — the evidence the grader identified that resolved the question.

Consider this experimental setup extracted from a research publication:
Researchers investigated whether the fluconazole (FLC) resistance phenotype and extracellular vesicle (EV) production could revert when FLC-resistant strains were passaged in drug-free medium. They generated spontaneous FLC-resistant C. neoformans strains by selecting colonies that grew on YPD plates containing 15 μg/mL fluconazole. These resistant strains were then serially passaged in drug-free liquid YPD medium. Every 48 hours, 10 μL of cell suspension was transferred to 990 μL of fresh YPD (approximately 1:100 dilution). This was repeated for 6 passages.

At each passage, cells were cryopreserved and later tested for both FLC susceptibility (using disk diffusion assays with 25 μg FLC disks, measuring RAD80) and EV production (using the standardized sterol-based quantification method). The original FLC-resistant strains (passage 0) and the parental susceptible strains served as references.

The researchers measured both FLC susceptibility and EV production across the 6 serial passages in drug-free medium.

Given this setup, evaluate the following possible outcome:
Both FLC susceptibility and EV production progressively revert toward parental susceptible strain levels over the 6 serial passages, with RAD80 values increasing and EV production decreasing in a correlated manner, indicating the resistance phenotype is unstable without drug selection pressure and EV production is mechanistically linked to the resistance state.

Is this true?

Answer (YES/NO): NO